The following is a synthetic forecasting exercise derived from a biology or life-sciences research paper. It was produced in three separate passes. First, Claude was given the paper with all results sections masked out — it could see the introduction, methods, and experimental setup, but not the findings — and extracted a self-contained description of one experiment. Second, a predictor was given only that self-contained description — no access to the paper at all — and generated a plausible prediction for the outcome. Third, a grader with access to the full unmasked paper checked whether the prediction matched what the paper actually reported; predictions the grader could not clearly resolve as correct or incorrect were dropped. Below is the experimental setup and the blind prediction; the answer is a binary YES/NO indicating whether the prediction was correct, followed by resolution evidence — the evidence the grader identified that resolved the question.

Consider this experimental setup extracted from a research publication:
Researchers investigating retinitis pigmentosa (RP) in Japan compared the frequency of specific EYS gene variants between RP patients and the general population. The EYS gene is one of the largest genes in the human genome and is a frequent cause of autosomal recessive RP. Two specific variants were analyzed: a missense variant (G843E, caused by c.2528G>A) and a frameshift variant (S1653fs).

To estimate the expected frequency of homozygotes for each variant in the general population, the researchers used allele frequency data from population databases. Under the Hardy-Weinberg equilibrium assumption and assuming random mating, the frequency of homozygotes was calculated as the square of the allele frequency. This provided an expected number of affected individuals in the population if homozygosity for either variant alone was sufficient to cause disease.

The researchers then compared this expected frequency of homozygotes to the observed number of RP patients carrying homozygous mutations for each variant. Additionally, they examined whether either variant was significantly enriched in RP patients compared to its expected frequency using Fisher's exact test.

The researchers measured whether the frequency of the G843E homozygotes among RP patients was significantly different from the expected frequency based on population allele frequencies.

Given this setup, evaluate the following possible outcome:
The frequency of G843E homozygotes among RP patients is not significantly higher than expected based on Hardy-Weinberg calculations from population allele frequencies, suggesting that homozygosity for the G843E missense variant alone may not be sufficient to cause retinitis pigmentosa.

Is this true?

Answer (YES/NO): NO